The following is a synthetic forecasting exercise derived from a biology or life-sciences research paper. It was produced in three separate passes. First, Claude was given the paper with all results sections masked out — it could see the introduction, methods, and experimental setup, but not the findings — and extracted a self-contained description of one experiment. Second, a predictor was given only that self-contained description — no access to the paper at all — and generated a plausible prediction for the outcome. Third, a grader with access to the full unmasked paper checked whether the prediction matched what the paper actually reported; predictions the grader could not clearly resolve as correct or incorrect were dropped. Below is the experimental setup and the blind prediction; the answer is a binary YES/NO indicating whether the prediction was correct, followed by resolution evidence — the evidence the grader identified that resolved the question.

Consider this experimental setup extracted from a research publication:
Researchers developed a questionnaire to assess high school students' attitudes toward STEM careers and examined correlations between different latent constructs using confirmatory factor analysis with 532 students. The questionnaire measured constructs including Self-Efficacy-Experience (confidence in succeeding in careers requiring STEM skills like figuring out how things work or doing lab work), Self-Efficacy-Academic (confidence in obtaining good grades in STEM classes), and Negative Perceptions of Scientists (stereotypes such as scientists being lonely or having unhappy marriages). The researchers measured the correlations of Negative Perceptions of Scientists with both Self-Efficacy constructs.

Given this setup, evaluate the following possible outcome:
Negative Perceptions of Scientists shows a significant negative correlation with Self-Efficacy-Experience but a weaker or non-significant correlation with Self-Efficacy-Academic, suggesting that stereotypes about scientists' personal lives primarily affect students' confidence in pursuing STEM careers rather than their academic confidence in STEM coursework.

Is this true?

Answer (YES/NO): NO